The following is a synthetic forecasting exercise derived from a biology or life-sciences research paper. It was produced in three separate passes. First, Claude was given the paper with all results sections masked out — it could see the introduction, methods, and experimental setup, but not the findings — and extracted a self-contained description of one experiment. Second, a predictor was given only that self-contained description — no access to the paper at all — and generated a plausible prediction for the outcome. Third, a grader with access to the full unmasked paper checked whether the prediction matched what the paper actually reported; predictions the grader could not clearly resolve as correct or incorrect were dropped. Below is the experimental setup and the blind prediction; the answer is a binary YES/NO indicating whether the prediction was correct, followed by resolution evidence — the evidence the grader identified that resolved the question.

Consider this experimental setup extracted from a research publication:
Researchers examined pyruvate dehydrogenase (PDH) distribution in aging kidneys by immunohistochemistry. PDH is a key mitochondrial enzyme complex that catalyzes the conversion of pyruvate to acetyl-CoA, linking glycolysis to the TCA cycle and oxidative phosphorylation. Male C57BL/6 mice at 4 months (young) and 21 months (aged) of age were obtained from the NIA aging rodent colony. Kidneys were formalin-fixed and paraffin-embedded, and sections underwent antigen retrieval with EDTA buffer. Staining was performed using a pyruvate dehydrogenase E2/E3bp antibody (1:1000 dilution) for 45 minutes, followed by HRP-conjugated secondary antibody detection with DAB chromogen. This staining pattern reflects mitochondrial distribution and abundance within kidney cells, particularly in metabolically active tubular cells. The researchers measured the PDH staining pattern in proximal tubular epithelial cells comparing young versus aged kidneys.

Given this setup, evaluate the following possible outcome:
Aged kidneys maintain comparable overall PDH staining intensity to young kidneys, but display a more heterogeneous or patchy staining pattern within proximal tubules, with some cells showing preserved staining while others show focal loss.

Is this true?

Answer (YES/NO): NO